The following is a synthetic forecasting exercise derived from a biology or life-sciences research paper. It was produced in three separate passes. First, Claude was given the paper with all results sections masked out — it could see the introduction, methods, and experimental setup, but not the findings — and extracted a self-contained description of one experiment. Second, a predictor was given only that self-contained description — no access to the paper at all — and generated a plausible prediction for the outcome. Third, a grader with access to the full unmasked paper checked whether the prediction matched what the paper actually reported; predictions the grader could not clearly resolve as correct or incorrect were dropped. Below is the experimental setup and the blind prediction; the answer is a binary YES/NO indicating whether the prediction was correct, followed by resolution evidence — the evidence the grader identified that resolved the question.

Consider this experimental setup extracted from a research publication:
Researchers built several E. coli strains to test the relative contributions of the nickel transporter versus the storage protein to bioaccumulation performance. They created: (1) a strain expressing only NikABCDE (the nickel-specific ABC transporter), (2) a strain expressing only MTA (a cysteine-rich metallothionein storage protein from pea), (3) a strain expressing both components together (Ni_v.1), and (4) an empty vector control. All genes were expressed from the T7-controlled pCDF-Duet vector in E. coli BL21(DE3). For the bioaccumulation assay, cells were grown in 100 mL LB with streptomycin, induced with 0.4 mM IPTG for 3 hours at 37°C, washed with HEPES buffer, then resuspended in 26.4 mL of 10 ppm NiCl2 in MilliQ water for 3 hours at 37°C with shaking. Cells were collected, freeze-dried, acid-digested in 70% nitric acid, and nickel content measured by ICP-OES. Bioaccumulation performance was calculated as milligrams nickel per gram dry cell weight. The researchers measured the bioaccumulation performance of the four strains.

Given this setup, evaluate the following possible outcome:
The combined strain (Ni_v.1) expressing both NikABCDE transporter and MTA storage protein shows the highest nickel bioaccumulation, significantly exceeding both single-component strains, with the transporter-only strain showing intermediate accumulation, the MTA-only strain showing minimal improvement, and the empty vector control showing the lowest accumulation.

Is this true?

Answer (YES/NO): NO